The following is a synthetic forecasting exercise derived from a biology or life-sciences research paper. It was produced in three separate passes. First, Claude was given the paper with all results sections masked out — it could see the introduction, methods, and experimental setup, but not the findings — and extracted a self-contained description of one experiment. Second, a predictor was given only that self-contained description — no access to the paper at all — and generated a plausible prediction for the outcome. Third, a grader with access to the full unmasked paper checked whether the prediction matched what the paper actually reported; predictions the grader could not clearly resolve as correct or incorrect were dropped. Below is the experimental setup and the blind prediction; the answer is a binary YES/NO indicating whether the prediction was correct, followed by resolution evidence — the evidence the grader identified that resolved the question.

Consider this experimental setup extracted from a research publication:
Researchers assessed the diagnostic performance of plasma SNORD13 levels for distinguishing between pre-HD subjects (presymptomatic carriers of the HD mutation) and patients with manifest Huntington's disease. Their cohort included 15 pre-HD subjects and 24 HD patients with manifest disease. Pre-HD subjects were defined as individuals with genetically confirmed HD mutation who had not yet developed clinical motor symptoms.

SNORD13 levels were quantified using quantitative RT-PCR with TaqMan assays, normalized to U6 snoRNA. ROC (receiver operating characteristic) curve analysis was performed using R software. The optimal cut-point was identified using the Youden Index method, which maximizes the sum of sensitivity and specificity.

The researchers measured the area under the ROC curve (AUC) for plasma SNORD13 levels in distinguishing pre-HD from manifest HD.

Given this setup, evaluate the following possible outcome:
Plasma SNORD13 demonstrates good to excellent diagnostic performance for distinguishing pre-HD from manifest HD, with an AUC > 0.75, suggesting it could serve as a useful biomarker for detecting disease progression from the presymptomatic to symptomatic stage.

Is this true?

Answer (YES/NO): YES